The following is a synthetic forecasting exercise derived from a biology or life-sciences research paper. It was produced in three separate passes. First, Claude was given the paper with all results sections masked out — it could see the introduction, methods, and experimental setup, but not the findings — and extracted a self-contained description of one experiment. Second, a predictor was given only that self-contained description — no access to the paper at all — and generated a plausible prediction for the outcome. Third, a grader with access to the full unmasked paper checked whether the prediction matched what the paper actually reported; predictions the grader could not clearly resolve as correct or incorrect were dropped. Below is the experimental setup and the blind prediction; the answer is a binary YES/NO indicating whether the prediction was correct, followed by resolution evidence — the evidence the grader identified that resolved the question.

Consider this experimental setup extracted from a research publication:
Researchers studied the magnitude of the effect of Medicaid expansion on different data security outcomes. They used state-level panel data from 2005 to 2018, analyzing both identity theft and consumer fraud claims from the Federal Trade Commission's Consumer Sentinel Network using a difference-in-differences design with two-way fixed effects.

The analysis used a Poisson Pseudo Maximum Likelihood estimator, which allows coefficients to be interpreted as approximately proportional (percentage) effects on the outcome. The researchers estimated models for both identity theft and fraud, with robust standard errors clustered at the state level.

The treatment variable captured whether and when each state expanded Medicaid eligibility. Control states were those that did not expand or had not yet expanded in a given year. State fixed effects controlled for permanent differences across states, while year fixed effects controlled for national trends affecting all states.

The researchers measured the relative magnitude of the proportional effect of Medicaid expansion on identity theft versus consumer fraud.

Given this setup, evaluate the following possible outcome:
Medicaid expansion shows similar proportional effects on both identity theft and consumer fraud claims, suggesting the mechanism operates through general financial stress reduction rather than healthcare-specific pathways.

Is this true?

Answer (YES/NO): NO